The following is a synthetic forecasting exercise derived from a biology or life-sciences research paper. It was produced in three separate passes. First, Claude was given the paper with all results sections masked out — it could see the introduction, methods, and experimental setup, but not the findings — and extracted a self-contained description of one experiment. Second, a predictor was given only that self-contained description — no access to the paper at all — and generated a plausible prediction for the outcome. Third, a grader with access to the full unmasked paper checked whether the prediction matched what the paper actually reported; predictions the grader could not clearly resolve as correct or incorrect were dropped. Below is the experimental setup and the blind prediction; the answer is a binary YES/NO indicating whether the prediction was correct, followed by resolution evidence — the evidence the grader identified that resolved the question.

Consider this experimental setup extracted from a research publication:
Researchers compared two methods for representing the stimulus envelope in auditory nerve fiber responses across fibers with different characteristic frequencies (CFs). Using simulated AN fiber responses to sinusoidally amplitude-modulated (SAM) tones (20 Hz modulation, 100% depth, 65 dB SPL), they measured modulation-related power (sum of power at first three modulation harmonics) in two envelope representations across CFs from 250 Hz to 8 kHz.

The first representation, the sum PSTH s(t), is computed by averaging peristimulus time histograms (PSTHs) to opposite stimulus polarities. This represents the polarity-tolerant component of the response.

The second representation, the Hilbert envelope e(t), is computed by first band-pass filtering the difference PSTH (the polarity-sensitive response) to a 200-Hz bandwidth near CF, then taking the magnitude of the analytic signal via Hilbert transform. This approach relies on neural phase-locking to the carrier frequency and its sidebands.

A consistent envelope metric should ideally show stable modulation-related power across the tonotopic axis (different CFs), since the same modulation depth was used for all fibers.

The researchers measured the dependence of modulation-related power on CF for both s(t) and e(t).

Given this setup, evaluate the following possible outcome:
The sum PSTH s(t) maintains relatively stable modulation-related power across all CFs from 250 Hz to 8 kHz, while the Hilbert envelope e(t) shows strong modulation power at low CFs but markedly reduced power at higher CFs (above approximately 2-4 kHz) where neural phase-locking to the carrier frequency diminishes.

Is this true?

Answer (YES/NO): NO